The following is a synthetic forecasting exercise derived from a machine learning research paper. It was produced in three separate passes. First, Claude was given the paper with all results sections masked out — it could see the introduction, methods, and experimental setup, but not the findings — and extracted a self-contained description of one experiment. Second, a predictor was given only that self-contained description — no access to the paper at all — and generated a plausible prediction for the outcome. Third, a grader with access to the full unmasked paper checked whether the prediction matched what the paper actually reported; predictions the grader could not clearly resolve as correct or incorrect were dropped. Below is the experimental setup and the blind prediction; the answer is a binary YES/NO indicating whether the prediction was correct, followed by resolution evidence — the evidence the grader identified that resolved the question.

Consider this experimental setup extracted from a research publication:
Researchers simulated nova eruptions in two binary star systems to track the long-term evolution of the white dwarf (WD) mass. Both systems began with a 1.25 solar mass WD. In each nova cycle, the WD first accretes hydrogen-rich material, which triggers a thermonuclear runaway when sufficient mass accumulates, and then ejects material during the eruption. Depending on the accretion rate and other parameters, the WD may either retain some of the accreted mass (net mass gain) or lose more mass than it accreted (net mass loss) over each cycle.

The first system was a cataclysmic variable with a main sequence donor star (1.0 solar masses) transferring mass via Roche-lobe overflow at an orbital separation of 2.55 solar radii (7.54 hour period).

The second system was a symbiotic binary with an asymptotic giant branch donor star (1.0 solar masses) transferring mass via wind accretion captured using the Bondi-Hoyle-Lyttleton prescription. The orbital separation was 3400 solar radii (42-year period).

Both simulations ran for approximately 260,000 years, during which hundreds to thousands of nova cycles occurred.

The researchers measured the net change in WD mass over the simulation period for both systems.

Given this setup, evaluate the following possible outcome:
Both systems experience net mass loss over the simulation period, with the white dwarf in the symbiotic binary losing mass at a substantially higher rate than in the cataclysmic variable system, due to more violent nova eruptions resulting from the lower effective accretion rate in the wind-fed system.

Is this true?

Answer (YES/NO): NO